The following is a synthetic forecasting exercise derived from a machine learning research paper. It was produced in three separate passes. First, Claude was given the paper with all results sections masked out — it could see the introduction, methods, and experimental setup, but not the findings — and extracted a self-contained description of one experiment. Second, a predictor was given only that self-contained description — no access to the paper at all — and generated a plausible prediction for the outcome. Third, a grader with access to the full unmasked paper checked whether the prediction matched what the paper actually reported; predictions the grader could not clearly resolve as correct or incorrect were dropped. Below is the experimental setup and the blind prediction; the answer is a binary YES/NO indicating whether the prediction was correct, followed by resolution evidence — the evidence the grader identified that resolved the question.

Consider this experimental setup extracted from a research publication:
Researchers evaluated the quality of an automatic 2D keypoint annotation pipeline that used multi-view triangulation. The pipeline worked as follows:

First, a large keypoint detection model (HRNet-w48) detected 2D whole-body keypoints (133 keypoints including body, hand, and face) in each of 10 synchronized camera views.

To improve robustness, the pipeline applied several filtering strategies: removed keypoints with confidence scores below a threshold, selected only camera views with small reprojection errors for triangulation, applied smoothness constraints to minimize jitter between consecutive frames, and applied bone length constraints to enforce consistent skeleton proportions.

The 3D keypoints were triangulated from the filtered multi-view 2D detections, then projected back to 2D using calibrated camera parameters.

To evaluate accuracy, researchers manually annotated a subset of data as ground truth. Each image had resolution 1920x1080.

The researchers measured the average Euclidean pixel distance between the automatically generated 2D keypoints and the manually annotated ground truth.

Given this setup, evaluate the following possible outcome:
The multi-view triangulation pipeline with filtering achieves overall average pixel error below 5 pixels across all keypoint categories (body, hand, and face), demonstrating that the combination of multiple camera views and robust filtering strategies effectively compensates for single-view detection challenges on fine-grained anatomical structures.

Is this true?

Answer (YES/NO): NO